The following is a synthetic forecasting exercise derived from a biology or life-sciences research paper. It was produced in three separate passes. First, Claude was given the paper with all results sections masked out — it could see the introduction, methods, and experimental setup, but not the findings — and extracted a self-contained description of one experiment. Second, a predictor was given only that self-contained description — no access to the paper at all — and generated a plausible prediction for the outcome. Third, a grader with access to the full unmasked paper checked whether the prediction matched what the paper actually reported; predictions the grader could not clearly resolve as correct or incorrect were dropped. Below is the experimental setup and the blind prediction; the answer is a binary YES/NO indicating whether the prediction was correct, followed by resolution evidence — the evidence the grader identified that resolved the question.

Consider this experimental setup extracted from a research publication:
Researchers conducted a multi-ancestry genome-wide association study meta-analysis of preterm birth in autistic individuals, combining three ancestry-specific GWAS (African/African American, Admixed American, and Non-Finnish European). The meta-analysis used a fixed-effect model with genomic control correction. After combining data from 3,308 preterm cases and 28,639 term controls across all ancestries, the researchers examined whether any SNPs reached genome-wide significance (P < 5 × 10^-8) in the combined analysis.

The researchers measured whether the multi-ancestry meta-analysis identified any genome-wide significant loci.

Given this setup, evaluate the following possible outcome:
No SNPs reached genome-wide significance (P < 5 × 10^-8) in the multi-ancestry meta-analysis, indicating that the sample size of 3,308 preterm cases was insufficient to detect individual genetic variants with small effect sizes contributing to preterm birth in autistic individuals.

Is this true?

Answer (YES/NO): YES